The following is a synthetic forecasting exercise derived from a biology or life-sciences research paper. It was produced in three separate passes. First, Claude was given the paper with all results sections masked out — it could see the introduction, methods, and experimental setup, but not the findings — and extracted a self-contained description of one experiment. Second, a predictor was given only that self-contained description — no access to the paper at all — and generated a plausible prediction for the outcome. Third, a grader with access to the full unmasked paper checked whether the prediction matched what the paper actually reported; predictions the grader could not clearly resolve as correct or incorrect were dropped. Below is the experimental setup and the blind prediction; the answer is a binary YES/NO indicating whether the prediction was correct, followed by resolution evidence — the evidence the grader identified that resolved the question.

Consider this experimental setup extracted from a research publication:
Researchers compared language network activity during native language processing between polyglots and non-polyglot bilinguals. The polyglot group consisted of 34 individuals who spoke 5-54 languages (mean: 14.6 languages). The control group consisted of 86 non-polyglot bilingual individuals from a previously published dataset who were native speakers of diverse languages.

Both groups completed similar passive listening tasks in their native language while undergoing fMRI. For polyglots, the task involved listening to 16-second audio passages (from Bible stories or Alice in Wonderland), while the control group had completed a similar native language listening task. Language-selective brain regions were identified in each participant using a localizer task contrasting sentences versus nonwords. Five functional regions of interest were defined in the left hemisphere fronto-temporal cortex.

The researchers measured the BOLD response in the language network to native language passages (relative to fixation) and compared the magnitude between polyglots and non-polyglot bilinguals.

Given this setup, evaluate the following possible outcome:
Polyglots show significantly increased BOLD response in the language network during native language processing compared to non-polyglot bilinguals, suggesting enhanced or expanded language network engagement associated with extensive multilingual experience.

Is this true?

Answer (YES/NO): NO